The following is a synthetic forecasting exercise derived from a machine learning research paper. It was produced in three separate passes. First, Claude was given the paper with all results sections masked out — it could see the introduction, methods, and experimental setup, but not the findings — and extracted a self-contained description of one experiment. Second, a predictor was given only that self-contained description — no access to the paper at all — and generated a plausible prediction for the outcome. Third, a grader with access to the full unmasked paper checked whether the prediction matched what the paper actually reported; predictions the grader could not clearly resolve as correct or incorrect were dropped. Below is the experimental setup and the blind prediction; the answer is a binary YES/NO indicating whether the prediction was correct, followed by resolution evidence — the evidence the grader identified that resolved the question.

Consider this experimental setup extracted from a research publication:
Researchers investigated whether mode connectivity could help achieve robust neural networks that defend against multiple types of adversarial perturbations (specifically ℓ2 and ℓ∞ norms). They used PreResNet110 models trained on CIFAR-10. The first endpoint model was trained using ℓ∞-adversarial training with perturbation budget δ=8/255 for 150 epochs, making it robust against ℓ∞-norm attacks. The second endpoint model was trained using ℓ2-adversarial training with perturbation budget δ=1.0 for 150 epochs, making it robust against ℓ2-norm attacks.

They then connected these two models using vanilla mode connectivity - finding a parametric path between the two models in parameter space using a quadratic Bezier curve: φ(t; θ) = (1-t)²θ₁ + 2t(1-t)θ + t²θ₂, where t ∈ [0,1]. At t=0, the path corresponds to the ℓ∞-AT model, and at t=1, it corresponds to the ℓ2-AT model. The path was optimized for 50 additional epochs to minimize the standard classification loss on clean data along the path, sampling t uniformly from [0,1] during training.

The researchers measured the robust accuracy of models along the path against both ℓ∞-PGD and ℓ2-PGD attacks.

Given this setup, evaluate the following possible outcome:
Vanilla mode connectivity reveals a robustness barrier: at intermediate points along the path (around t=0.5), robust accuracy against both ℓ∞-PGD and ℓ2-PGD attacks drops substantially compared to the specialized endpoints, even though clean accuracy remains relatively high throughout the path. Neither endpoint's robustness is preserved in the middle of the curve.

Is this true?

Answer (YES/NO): NO